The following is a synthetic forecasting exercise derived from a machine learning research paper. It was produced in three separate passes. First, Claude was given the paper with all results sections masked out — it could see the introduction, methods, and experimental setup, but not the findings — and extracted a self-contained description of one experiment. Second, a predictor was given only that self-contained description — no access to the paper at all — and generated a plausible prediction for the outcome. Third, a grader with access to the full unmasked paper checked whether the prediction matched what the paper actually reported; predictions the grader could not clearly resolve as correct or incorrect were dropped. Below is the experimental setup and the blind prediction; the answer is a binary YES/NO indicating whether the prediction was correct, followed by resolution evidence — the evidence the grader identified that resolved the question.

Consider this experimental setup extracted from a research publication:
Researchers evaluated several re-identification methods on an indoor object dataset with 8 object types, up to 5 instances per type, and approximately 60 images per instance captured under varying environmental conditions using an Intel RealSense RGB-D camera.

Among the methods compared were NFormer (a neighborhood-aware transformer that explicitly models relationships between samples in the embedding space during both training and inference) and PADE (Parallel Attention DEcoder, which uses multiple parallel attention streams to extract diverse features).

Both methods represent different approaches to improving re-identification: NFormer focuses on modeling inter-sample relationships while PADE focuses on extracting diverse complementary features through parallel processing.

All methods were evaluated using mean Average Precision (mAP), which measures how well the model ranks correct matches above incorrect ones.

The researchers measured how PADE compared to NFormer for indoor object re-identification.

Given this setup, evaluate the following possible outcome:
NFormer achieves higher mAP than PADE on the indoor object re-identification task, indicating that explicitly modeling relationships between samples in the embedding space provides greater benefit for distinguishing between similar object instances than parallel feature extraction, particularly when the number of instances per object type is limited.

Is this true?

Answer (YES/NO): NO